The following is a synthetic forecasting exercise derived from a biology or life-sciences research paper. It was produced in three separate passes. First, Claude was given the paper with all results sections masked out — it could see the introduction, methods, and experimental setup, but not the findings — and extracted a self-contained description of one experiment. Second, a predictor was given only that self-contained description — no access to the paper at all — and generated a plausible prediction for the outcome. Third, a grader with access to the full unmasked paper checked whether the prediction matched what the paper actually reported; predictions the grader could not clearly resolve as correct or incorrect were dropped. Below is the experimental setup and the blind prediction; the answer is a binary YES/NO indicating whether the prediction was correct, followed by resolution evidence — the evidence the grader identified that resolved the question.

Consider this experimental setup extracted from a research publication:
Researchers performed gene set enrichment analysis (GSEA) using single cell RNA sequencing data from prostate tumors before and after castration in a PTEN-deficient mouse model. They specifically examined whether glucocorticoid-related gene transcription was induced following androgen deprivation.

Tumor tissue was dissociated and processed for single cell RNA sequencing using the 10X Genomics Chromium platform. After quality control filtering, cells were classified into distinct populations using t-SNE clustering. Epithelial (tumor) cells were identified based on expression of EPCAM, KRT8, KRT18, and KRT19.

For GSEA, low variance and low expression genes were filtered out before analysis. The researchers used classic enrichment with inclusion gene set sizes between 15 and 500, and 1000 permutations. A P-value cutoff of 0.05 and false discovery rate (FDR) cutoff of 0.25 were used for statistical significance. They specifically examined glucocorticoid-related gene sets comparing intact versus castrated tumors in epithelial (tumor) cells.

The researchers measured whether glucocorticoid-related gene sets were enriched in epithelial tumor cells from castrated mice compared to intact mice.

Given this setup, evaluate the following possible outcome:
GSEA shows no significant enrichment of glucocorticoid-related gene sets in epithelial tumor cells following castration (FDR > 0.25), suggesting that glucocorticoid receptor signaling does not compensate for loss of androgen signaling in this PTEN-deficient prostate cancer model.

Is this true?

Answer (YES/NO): NO